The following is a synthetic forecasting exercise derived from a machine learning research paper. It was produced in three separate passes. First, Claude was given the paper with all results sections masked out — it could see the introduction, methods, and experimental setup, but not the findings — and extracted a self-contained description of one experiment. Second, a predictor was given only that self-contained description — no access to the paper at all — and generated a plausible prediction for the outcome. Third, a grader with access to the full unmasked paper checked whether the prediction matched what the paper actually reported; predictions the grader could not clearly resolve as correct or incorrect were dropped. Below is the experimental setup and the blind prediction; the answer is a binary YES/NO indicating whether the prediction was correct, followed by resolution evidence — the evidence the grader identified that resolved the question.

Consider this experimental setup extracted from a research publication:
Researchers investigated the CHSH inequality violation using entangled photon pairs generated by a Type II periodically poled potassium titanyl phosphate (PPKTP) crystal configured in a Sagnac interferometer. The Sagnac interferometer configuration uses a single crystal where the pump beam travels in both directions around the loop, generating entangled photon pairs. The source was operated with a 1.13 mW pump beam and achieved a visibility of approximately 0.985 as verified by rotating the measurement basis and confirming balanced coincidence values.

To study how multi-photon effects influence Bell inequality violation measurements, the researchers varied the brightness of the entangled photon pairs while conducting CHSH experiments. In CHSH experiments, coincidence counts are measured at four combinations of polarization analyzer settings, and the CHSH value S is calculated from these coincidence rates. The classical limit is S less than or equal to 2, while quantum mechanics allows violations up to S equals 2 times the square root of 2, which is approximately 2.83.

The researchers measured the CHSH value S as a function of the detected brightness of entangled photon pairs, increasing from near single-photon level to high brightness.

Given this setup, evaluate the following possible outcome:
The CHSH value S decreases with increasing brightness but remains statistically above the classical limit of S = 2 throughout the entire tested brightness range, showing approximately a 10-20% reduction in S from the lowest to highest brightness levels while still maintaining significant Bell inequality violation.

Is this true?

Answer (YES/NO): NO